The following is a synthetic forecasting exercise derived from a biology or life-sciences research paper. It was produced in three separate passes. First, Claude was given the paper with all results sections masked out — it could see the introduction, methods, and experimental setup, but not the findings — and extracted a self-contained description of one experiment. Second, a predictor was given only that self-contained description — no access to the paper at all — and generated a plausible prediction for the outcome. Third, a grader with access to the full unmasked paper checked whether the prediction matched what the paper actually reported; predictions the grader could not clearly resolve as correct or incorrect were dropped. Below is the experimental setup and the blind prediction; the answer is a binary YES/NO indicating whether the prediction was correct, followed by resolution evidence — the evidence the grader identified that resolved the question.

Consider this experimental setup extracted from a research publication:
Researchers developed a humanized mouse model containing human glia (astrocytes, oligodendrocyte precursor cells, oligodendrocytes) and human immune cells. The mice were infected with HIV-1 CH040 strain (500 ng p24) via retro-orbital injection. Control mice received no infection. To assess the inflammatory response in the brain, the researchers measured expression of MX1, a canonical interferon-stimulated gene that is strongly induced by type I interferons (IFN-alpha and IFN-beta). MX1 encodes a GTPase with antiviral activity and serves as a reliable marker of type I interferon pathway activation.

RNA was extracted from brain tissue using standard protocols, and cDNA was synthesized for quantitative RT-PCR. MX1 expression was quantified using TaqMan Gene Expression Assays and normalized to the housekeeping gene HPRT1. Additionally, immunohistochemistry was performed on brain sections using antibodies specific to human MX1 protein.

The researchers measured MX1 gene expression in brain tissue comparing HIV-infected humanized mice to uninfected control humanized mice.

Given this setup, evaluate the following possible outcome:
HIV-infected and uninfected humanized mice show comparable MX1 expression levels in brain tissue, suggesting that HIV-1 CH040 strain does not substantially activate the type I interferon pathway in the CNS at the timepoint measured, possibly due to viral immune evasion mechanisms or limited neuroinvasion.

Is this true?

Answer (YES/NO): NO